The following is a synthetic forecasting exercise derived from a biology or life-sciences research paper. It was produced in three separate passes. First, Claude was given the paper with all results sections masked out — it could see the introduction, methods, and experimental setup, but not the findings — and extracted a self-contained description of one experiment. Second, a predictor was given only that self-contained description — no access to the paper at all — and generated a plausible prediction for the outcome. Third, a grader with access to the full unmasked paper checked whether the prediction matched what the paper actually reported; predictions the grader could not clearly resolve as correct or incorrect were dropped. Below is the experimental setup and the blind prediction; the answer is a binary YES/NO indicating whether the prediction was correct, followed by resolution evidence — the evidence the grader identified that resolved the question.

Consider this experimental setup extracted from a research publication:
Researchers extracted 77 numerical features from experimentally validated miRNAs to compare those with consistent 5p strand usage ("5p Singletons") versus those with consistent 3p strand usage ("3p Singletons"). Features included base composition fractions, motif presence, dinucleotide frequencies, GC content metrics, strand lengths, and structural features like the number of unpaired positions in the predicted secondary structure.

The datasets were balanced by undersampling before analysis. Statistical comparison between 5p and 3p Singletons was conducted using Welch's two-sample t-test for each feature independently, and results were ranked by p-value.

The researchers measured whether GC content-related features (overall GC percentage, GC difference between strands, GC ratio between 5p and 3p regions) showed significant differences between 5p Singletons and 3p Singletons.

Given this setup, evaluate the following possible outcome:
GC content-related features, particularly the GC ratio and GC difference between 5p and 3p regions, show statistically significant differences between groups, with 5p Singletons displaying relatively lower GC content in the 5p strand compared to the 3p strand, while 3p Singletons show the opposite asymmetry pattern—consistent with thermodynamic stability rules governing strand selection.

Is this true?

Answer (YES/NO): NO